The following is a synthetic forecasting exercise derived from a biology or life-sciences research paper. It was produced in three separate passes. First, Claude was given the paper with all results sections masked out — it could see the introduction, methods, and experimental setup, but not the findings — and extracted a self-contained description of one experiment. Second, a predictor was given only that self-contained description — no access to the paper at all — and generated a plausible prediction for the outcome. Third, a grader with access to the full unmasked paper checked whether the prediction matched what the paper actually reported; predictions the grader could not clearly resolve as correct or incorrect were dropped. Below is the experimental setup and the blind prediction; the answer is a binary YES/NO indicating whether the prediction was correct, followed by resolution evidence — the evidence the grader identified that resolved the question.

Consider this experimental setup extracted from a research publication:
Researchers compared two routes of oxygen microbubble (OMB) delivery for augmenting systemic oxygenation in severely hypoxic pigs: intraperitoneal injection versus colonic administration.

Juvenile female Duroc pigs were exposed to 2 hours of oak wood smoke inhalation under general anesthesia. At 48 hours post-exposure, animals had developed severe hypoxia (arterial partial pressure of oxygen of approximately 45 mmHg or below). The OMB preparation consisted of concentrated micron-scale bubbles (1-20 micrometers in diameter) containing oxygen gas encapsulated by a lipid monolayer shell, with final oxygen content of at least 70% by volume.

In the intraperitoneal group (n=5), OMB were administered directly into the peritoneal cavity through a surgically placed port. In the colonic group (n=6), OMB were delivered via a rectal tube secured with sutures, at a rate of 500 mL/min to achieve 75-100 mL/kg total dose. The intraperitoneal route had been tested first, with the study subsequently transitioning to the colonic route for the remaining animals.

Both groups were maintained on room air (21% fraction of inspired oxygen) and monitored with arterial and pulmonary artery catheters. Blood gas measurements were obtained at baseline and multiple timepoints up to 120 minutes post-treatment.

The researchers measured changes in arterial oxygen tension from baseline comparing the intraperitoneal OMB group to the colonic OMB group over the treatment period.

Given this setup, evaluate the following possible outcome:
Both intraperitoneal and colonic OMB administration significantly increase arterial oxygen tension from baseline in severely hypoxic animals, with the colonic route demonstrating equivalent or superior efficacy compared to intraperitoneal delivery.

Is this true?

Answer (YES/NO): YES